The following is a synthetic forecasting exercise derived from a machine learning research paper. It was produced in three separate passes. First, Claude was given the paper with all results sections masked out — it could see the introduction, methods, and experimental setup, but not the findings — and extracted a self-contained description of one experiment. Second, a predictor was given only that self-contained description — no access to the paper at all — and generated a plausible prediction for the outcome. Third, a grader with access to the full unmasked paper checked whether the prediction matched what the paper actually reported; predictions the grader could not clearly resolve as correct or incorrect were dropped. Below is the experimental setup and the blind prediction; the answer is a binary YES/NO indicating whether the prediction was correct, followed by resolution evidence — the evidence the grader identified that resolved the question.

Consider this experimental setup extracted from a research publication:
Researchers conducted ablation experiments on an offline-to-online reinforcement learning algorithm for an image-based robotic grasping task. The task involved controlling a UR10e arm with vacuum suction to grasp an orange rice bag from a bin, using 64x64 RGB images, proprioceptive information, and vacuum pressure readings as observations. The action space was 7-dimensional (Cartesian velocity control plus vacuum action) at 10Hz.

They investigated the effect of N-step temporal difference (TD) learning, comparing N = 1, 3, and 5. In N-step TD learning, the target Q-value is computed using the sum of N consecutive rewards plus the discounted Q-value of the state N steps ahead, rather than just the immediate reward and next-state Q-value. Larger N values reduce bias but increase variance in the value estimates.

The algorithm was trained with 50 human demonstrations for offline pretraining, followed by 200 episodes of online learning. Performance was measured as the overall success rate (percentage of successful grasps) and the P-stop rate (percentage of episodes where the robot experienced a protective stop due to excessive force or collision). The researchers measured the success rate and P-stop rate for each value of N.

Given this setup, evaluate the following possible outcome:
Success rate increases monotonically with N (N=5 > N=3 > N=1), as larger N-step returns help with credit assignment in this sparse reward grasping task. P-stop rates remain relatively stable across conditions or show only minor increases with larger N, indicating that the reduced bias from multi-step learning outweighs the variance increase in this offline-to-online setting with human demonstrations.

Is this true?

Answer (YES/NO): NO